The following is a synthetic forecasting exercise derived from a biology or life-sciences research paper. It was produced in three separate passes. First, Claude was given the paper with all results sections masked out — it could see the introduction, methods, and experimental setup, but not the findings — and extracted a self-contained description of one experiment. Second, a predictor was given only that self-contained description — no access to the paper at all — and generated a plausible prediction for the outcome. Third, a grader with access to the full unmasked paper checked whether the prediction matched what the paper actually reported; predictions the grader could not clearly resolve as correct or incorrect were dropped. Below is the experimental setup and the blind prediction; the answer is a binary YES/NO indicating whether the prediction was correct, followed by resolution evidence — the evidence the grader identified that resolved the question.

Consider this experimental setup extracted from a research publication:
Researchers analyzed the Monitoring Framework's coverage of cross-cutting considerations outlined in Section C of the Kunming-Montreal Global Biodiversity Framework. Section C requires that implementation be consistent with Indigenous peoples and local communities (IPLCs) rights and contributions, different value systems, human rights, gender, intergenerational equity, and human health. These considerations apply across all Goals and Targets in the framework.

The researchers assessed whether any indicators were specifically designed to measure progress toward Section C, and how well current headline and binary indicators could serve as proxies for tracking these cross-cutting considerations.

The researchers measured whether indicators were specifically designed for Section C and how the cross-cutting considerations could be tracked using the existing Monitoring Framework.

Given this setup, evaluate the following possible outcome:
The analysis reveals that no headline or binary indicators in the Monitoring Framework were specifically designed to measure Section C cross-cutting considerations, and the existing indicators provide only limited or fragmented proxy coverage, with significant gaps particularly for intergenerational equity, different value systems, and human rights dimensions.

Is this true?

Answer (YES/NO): NO